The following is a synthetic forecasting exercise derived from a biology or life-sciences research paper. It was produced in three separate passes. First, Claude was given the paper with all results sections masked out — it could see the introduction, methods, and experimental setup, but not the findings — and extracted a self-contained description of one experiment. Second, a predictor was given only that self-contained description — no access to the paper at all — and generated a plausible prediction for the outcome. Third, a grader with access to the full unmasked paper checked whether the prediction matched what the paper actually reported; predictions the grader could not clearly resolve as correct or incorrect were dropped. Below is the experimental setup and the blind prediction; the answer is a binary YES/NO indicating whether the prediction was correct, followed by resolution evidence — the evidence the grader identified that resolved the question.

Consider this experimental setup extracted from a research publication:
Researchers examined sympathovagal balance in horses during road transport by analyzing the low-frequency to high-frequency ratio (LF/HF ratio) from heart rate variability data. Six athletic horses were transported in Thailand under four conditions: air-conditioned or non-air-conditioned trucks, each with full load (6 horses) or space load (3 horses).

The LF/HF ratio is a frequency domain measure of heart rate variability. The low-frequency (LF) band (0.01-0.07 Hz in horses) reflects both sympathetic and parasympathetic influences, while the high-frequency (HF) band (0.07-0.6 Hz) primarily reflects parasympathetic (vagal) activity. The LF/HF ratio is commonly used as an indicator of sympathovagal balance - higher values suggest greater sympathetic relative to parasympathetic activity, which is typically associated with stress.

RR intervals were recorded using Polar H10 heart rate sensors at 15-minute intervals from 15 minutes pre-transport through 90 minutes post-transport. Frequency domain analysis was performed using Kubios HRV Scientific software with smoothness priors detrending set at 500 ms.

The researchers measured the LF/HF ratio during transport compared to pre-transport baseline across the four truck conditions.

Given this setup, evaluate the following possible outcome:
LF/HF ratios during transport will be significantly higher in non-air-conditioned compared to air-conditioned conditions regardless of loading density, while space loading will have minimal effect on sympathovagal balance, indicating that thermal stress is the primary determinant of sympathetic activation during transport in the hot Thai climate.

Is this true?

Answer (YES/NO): NO